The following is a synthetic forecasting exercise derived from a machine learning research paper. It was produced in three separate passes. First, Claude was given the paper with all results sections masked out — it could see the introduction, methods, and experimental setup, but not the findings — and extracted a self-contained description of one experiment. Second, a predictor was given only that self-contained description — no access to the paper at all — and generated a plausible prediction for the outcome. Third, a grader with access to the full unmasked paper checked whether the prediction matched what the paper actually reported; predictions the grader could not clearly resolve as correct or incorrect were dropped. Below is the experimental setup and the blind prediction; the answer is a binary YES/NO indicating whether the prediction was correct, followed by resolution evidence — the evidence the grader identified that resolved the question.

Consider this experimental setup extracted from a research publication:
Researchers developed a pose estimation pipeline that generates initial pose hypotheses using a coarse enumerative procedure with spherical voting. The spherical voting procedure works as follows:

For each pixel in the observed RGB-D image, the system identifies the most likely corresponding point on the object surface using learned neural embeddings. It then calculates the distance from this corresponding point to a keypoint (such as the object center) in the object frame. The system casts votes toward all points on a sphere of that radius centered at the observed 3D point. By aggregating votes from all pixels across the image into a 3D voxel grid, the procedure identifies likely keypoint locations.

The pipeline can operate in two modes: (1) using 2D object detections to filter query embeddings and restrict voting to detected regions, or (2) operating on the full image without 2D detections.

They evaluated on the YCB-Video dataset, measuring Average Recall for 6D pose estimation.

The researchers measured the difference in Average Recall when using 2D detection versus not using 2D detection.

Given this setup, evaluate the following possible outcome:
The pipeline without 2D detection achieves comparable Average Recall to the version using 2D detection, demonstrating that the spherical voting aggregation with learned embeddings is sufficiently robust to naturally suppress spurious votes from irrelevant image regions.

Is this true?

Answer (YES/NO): NO